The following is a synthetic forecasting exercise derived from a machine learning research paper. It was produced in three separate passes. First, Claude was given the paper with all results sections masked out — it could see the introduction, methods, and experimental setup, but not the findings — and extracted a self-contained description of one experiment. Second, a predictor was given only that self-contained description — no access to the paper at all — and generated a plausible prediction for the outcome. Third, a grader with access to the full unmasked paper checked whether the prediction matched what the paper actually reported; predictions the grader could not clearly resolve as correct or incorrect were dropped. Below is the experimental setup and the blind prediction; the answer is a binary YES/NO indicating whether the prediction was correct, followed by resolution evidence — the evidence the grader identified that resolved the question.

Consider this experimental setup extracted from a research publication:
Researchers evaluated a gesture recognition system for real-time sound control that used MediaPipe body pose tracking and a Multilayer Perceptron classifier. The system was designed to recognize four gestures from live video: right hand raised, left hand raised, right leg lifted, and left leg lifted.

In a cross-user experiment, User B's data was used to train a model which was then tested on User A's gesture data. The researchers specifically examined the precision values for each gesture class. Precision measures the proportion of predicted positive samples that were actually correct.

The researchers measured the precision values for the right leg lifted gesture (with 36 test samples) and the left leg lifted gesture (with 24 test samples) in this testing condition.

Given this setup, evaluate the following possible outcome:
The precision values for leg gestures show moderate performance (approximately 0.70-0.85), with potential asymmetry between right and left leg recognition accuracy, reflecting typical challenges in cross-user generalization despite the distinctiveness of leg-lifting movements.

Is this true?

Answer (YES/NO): NO